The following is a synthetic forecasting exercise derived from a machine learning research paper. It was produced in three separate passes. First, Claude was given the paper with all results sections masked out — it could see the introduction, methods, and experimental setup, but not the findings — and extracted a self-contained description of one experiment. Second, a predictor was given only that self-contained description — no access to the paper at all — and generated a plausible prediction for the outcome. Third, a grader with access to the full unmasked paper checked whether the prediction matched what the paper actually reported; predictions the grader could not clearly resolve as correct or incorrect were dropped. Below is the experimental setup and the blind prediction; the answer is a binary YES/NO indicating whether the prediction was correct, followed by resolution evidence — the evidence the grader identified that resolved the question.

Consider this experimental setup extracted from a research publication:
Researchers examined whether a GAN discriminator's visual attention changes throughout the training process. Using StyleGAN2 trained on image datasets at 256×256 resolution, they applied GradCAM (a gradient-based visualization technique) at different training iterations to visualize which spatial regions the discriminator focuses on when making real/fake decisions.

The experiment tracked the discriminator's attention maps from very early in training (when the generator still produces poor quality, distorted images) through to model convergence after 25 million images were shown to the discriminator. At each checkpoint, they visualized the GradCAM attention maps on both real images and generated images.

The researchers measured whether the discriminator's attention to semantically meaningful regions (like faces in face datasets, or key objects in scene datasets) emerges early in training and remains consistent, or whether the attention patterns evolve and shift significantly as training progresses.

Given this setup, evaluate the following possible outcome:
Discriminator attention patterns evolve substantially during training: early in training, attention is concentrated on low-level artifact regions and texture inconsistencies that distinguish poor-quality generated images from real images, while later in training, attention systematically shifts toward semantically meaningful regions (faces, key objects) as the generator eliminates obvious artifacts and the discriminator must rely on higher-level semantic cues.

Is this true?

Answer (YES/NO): NO